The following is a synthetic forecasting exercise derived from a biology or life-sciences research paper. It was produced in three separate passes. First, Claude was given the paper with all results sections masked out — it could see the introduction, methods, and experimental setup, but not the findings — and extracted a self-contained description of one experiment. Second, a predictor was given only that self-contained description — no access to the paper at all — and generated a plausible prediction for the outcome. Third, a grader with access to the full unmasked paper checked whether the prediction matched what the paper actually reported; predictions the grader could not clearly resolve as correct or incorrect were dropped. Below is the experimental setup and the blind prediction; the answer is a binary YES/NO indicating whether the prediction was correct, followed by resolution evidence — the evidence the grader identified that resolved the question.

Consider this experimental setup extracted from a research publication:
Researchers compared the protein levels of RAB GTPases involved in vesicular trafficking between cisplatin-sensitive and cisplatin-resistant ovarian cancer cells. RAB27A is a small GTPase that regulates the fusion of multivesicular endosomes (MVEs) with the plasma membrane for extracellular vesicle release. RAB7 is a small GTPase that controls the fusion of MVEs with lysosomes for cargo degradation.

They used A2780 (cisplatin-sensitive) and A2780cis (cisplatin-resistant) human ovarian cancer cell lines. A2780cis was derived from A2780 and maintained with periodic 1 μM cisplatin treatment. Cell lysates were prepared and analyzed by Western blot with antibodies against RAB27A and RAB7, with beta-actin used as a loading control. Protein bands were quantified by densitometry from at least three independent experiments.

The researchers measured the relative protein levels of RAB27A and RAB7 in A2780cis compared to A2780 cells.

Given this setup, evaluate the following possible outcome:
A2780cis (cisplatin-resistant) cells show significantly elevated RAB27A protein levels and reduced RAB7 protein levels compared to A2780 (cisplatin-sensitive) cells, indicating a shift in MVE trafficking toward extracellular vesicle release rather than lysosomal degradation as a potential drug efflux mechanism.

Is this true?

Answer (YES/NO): YES